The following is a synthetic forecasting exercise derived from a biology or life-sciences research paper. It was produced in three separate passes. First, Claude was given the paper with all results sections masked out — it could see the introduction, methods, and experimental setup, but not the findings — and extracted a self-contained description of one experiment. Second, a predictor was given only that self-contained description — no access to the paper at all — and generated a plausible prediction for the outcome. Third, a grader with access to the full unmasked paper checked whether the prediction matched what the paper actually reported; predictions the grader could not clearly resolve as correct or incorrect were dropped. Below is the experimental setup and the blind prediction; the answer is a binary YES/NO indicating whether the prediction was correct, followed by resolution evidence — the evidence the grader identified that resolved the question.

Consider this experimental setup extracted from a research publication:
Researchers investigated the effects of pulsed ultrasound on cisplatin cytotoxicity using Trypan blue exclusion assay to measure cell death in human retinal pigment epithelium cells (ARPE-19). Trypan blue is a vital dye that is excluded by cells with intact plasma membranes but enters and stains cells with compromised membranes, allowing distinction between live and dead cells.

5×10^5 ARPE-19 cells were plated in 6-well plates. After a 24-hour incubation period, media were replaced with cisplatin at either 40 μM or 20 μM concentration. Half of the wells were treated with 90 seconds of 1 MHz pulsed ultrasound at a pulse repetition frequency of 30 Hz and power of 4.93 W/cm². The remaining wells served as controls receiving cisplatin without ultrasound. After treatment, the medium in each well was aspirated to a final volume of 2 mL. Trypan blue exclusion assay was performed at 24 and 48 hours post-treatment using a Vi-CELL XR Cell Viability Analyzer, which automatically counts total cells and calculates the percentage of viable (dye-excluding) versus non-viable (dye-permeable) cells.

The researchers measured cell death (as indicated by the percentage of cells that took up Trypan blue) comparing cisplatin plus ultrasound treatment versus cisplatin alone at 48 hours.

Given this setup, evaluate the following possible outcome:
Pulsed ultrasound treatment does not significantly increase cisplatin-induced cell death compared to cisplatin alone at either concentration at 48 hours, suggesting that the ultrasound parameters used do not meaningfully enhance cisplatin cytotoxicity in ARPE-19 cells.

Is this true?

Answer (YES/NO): YES